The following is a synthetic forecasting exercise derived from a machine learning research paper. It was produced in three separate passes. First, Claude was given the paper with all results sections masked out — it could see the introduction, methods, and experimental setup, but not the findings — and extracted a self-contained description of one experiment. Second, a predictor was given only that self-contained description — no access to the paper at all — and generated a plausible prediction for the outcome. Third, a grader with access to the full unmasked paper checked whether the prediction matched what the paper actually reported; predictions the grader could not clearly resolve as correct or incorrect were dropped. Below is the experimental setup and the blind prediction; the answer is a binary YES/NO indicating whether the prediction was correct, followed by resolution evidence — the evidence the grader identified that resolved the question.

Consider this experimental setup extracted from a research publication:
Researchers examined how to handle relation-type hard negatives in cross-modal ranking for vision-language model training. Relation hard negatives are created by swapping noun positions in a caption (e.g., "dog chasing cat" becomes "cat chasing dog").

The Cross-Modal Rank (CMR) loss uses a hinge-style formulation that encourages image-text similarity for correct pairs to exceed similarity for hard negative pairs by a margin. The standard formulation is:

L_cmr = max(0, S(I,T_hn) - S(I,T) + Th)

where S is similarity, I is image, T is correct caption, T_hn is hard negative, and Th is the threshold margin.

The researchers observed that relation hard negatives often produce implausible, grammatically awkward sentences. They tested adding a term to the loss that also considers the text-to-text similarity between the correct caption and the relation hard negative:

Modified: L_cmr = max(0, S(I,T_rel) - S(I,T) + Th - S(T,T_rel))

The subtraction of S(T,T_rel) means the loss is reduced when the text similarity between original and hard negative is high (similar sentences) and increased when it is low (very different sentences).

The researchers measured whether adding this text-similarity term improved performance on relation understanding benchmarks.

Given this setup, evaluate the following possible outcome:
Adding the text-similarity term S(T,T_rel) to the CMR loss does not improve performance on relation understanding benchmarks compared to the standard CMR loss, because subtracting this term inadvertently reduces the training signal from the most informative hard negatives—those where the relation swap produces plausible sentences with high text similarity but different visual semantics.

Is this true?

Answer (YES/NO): NO